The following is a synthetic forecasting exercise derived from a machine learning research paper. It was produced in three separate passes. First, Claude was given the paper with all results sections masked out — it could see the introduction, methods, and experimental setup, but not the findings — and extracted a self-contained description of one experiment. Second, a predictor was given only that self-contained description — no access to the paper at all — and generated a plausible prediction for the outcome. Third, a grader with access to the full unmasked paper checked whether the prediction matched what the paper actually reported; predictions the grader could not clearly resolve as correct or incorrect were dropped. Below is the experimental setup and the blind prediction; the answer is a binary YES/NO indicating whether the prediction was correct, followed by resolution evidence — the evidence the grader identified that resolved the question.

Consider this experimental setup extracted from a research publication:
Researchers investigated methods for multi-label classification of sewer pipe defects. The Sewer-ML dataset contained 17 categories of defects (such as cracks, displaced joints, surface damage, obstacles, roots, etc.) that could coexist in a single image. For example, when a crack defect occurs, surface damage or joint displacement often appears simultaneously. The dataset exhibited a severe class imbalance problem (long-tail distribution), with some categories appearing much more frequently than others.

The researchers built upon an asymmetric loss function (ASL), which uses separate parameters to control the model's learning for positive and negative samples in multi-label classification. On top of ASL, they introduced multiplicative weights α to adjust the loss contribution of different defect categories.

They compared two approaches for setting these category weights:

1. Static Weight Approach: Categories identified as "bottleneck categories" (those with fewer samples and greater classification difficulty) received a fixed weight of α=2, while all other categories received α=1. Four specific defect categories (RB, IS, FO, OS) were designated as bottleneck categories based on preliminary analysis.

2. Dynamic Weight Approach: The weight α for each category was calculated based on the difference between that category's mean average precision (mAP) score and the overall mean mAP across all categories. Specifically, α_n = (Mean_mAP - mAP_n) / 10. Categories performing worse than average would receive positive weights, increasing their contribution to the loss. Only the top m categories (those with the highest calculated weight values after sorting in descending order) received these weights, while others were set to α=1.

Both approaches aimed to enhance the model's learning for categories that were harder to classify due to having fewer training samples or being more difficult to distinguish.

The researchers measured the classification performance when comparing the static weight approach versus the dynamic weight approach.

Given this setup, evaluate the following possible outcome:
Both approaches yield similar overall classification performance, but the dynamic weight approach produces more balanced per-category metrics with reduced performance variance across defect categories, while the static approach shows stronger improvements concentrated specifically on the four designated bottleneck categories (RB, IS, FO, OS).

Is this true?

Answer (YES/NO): NO